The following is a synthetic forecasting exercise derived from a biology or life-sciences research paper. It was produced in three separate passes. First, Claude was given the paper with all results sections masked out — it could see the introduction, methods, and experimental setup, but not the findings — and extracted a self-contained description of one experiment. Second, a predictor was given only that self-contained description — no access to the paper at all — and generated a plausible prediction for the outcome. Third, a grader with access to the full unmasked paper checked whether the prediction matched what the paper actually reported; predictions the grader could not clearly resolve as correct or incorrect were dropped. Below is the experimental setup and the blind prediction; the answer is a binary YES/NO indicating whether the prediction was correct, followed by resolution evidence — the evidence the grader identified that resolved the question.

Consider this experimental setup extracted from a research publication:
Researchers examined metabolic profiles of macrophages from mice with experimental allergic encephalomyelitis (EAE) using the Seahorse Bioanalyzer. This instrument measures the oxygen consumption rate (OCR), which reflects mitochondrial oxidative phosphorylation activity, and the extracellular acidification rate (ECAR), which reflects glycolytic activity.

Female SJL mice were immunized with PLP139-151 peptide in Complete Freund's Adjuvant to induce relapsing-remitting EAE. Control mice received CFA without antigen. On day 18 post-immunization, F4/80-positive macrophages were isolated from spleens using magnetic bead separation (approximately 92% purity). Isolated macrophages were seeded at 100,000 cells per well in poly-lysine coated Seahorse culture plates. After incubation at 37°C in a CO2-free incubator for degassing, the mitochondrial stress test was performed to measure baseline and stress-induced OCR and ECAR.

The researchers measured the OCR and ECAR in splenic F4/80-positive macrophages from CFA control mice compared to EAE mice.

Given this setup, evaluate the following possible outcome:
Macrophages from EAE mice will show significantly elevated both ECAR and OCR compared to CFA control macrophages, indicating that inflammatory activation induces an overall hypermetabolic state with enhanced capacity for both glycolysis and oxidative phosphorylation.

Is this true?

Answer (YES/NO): NO